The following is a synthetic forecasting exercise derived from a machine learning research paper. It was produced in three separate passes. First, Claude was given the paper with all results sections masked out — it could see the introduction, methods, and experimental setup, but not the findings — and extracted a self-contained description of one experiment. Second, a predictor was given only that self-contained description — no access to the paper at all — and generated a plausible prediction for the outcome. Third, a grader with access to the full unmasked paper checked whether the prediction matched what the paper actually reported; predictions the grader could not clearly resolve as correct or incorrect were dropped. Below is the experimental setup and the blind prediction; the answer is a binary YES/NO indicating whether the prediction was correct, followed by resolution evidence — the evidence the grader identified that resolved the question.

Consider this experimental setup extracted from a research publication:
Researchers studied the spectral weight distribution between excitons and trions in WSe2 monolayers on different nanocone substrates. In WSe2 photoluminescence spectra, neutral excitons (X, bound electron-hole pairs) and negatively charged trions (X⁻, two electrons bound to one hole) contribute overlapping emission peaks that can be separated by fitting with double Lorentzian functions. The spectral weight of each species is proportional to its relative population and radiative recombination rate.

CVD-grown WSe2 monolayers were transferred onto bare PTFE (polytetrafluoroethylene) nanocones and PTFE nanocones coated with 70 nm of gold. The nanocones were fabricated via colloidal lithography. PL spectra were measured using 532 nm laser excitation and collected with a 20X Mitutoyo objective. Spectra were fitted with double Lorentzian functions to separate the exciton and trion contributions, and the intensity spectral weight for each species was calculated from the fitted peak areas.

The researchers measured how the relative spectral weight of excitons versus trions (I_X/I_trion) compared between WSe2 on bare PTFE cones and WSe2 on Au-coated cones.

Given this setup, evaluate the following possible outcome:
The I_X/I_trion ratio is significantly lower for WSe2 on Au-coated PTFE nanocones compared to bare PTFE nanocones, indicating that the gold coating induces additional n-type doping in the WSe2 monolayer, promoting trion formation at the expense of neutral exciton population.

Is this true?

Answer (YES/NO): NO